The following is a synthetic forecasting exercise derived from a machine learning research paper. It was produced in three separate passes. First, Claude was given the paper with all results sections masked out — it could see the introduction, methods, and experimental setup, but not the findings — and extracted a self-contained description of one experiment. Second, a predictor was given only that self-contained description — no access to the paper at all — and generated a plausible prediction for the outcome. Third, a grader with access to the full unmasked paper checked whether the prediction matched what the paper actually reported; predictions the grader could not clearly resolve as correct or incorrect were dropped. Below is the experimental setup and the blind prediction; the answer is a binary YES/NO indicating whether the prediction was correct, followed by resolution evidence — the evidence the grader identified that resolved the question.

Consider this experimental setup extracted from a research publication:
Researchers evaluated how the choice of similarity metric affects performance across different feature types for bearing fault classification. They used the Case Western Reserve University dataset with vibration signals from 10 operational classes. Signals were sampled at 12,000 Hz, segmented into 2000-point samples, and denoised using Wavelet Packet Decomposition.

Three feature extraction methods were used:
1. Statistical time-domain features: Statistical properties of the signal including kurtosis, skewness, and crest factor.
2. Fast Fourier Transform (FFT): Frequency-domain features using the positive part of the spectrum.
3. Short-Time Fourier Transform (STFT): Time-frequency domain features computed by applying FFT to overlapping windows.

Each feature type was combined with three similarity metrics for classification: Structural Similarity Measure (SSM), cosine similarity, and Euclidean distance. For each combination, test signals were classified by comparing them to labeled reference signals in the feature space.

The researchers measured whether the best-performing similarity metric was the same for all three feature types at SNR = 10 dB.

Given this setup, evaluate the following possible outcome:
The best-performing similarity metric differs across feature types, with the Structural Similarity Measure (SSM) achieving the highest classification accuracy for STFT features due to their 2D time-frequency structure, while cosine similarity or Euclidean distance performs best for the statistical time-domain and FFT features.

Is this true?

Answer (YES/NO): NO